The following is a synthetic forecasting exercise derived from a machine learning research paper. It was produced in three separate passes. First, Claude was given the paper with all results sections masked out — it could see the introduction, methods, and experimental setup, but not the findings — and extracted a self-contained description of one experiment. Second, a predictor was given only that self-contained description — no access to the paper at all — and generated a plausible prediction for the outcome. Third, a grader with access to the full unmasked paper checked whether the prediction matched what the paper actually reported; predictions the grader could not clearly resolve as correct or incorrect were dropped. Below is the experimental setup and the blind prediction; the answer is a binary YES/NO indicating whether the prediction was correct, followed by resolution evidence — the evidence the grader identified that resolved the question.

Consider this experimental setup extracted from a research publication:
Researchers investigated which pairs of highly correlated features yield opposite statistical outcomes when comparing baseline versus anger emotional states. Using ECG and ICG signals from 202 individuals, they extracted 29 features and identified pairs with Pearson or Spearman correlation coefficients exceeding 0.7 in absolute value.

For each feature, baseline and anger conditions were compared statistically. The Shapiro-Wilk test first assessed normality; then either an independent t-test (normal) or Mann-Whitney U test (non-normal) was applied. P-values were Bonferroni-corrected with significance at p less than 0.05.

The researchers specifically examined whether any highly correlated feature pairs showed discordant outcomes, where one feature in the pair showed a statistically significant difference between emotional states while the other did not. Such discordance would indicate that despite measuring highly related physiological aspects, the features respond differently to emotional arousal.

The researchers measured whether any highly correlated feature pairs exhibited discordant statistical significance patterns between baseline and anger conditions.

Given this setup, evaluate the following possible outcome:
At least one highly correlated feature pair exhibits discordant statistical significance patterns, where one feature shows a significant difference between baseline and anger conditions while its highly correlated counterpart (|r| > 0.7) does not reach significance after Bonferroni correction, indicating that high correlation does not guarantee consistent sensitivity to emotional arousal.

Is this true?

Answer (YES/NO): YES